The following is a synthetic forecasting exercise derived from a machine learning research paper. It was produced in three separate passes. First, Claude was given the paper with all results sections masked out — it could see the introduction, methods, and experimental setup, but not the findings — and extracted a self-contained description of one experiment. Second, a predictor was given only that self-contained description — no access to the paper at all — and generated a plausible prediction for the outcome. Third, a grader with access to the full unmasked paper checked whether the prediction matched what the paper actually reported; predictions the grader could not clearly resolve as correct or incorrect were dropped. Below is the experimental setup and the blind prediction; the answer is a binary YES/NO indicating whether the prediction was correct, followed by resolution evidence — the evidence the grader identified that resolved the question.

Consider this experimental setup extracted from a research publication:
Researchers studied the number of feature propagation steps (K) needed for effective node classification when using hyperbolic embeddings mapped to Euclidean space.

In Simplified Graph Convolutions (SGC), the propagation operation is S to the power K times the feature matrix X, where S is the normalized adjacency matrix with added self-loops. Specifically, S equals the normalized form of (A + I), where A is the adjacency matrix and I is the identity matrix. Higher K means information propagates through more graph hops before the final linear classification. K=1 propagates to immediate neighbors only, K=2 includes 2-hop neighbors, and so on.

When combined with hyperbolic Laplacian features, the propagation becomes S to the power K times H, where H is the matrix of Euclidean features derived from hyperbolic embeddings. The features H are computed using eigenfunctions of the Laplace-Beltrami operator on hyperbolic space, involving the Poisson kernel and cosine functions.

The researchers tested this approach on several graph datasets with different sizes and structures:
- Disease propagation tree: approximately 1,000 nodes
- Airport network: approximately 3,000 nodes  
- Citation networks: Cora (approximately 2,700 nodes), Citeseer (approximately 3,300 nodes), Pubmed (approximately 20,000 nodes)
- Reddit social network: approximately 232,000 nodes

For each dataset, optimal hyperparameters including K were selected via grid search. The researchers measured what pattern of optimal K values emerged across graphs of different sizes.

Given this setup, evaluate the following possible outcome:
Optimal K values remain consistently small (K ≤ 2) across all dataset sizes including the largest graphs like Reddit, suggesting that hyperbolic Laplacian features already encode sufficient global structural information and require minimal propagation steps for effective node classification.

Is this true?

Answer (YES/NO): NO